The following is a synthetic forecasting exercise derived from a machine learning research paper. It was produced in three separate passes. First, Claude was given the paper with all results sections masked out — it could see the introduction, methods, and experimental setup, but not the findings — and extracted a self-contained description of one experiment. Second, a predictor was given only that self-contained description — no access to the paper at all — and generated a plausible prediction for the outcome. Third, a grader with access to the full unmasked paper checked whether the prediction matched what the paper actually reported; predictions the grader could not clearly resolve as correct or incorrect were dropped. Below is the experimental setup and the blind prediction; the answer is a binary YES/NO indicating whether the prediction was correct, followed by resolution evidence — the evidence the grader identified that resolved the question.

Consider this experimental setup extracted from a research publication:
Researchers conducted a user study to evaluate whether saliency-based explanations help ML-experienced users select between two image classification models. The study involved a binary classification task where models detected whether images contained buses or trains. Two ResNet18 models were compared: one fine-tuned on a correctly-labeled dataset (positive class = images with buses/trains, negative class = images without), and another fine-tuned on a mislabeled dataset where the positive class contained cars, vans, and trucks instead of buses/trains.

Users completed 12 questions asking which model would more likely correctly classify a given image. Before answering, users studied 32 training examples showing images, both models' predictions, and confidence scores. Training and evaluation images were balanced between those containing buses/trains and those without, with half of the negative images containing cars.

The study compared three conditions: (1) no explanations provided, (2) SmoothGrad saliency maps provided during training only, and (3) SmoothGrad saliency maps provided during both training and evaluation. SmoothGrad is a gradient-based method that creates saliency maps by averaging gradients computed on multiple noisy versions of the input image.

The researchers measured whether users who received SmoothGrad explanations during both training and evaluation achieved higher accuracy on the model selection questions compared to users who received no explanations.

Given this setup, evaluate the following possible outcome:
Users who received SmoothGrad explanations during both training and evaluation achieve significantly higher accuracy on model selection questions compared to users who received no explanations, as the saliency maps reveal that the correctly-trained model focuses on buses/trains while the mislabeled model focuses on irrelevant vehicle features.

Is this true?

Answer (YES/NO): NO